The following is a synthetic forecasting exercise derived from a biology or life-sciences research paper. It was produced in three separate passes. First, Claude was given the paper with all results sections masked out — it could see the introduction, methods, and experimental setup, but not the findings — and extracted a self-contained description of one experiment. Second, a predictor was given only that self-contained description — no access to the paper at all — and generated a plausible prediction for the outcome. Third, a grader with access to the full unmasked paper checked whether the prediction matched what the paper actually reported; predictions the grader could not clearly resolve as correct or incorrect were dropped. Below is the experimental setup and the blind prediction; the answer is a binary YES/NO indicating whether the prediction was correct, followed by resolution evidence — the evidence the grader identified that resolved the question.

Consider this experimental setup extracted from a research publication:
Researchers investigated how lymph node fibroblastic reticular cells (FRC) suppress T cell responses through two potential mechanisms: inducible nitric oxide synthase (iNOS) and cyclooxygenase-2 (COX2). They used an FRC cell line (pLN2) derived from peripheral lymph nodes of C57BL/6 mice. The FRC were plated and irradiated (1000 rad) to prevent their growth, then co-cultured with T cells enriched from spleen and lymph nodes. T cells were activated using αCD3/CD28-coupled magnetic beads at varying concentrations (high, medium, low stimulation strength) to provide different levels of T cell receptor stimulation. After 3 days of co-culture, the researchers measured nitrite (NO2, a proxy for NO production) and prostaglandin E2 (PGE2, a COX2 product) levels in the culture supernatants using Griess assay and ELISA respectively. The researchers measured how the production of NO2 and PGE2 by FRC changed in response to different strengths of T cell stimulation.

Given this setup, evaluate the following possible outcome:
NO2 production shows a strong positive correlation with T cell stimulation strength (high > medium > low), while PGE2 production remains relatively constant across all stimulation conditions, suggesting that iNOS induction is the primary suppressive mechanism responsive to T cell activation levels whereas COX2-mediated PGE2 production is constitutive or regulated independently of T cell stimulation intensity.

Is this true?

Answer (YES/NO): YES